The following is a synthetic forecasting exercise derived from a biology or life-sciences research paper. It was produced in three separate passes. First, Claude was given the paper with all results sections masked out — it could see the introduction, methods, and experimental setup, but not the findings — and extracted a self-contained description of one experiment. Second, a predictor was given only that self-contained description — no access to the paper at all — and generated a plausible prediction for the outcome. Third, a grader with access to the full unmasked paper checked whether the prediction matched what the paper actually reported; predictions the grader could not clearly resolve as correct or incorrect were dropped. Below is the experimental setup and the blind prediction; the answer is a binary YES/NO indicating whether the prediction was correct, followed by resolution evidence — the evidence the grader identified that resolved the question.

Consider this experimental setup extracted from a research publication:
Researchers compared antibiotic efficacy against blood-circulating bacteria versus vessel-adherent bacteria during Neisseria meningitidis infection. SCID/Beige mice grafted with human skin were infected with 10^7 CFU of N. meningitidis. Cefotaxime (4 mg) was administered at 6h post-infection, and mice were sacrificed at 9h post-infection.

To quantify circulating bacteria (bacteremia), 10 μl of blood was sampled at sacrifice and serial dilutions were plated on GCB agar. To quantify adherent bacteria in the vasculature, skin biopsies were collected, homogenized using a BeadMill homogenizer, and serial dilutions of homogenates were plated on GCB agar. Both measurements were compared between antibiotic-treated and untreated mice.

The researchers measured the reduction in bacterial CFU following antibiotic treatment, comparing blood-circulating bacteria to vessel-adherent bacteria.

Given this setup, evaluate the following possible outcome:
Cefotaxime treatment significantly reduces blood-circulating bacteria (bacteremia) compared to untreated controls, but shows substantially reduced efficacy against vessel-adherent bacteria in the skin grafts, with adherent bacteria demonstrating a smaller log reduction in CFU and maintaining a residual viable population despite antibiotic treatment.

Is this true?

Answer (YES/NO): YES